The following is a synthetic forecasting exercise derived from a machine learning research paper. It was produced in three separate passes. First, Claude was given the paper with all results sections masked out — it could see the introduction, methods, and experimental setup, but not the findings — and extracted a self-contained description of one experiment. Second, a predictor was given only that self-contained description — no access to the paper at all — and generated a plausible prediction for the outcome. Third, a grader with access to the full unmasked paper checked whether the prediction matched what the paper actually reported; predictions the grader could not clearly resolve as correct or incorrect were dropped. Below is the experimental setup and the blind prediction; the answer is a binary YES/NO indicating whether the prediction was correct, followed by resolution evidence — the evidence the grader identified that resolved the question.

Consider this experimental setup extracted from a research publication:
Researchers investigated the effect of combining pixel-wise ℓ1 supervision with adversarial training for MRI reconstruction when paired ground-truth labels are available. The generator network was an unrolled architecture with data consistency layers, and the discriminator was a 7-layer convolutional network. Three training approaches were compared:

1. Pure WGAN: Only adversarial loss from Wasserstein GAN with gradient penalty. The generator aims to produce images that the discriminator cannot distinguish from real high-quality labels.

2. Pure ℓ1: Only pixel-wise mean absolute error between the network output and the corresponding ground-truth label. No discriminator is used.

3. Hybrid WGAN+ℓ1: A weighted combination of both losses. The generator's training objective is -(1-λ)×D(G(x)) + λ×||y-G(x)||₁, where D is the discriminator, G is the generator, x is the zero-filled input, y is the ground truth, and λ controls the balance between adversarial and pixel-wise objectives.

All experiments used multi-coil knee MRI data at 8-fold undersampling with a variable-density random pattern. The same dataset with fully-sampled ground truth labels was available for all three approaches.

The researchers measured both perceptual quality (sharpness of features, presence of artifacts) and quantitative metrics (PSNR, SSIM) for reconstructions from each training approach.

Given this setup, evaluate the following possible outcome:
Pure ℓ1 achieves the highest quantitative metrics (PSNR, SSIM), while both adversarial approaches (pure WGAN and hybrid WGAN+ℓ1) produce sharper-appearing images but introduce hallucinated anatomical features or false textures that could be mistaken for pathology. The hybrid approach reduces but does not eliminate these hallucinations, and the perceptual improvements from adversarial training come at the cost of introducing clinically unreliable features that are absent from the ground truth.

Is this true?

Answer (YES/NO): NO